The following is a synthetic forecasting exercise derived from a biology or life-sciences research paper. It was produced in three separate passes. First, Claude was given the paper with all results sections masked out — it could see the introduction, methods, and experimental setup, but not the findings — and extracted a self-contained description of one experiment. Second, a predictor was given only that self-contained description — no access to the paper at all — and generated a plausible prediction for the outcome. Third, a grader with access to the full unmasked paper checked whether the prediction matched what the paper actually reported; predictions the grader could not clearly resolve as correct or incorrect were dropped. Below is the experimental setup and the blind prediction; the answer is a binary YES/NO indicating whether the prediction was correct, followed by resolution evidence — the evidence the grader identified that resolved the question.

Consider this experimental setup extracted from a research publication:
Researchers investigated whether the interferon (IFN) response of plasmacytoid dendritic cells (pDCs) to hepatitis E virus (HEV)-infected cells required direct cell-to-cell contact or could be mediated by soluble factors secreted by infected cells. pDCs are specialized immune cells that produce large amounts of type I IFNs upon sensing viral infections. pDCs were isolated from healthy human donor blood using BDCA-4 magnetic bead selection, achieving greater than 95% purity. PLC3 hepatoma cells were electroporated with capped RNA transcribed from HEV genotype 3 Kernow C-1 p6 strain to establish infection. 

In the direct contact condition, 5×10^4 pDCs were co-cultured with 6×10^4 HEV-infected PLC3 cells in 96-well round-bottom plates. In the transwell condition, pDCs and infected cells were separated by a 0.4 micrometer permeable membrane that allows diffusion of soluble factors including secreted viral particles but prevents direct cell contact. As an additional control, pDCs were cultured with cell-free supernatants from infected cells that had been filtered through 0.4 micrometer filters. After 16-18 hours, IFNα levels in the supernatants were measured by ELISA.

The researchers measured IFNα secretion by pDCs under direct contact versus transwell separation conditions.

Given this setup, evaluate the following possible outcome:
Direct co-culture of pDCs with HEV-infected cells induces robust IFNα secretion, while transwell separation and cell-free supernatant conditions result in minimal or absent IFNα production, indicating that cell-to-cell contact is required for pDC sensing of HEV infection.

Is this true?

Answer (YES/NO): YES